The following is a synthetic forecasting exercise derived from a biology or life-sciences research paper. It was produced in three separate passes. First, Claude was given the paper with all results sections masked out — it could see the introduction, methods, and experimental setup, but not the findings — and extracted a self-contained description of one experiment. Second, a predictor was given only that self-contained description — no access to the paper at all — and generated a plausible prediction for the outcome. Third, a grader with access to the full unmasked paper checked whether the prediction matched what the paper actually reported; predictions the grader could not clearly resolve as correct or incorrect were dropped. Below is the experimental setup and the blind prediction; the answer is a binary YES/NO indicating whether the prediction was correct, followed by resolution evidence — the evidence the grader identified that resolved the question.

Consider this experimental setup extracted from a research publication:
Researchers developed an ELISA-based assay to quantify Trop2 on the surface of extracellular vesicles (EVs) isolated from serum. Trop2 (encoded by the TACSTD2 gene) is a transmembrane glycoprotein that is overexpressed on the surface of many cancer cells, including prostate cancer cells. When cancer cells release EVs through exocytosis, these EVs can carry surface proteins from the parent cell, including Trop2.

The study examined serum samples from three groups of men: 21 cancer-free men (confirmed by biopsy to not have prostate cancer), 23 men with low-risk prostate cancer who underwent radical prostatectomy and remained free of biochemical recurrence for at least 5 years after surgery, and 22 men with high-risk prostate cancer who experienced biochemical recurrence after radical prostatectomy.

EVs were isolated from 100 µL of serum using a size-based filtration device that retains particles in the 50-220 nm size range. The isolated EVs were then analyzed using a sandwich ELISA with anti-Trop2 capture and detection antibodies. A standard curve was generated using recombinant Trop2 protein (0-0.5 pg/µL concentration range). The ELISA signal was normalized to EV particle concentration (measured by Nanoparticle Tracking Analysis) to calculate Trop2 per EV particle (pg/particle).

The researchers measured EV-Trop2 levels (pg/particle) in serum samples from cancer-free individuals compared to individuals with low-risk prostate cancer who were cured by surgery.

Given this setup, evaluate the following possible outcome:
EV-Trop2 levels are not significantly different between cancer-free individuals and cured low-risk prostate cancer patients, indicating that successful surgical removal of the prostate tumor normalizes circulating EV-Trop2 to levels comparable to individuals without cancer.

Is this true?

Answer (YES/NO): NO